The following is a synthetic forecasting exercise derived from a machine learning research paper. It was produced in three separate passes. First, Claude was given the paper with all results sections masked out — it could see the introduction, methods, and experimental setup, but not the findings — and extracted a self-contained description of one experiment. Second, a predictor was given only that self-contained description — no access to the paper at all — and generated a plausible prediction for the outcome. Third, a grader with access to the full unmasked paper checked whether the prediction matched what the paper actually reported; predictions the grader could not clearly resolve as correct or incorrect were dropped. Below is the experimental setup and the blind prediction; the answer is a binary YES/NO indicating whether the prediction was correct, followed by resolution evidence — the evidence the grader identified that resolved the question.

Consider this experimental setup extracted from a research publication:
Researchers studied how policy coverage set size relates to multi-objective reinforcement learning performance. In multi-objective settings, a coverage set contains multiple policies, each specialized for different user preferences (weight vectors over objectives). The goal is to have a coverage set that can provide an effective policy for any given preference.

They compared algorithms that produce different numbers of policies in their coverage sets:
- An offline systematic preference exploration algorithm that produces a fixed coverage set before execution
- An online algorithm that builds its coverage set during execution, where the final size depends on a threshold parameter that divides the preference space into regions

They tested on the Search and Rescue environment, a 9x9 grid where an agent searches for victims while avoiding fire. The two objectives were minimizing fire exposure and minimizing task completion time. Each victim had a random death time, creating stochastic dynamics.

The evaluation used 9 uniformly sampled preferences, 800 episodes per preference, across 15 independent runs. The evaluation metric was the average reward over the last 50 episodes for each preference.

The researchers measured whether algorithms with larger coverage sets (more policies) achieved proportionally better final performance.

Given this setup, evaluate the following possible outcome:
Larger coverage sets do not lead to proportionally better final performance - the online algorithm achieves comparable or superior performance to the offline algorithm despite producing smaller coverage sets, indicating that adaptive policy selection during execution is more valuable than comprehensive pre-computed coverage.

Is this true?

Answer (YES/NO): YES